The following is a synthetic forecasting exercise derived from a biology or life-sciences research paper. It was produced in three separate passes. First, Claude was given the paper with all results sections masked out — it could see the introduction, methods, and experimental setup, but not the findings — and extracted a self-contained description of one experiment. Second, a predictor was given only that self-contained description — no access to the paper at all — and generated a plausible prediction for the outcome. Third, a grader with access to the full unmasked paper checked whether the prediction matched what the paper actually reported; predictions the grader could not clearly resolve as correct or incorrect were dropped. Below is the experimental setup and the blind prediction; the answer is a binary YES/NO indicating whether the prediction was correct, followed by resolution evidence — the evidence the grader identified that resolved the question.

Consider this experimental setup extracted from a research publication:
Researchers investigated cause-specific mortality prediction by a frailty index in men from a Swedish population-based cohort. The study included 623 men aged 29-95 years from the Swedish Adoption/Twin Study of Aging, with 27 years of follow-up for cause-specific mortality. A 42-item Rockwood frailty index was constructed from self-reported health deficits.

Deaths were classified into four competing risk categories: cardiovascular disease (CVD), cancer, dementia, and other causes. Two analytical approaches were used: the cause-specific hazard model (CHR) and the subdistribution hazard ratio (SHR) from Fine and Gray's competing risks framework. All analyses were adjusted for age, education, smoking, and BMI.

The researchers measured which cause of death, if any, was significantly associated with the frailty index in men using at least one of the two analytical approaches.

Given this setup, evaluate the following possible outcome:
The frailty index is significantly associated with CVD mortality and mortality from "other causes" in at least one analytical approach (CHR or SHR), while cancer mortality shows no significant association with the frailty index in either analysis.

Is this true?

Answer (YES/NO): NO